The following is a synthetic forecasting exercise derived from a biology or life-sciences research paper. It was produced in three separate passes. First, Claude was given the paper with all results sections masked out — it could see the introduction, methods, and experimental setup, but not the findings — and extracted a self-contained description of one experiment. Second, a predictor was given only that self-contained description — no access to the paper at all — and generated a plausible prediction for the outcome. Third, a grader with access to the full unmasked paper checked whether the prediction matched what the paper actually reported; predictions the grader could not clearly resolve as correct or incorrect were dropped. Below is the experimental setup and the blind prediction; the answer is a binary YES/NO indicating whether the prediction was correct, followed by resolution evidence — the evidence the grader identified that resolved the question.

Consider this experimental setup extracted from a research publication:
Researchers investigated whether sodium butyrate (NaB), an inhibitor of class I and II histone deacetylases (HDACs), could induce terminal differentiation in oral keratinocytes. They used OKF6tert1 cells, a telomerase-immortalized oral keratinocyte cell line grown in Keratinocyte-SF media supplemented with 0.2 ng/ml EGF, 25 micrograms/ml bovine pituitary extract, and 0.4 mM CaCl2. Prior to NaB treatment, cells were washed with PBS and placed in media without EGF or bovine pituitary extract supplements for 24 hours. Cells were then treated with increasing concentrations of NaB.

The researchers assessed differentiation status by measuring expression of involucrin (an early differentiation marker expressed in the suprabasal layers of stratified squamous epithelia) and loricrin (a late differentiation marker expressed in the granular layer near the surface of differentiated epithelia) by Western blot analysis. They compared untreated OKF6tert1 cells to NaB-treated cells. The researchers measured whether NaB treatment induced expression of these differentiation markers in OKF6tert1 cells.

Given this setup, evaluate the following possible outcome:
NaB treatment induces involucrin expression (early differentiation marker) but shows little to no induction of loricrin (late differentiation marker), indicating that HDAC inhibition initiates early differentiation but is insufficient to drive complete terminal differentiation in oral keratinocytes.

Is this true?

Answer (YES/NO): NO